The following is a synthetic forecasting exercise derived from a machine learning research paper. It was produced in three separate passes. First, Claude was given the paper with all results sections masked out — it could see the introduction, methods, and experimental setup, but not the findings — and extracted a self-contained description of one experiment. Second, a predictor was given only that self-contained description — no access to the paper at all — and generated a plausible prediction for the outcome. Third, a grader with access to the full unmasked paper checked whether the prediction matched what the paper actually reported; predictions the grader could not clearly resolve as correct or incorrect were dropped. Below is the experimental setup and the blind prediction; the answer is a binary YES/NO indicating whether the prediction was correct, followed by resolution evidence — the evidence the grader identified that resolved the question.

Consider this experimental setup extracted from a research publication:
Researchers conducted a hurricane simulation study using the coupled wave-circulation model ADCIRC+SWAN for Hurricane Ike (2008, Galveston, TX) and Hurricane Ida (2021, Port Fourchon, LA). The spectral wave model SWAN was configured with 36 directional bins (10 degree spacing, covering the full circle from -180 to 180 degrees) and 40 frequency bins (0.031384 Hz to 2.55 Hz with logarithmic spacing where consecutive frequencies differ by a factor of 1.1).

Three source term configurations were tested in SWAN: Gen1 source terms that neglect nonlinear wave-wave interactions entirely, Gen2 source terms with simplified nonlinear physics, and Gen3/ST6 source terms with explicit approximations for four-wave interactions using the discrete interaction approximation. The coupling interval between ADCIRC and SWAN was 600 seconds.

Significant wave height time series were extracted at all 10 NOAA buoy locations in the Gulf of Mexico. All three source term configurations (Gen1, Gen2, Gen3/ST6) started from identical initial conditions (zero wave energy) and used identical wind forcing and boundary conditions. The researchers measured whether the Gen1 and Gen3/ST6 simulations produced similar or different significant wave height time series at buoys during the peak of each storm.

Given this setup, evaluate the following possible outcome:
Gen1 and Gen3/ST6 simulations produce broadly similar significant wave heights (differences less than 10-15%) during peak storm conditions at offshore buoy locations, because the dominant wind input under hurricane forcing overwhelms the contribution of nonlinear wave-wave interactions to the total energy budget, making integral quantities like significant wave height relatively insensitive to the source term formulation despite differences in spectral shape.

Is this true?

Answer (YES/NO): NO